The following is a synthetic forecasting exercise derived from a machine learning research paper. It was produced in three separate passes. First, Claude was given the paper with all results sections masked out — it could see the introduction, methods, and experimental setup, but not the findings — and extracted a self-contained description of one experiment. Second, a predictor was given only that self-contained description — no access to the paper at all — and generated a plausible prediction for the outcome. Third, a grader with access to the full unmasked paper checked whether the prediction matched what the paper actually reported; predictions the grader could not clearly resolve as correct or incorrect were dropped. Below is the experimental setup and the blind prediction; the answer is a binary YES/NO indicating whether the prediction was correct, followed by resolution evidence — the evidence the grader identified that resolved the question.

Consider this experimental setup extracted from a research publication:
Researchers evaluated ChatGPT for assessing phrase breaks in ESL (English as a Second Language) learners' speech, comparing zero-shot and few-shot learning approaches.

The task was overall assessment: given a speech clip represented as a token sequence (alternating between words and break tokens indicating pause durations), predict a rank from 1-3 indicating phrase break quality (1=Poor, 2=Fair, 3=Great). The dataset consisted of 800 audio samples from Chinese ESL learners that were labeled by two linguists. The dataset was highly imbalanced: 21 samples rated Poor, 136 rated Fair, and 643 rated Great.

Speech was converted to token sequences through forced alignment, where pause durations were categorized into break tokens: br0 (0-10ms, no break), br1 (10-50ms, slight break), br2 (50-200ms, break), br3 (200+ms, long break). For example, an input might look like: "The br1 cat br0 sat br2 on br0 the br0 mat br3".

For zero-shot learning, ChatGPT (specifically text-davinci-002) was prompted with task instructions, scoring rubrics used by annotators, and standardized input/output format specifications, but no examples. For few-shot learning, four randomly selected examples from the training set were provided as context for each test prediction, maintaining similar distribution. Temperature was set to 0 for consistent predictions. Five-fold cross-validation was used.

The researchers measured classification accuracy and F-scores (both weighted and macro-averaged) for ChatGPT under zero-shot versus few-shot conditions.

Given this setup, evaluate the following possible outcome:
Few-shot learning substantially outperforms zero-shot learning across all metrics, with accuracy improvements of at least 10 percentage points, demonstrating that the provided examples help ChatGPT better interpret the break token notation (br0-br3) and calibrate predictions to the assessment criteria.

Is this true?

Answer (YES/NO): YES